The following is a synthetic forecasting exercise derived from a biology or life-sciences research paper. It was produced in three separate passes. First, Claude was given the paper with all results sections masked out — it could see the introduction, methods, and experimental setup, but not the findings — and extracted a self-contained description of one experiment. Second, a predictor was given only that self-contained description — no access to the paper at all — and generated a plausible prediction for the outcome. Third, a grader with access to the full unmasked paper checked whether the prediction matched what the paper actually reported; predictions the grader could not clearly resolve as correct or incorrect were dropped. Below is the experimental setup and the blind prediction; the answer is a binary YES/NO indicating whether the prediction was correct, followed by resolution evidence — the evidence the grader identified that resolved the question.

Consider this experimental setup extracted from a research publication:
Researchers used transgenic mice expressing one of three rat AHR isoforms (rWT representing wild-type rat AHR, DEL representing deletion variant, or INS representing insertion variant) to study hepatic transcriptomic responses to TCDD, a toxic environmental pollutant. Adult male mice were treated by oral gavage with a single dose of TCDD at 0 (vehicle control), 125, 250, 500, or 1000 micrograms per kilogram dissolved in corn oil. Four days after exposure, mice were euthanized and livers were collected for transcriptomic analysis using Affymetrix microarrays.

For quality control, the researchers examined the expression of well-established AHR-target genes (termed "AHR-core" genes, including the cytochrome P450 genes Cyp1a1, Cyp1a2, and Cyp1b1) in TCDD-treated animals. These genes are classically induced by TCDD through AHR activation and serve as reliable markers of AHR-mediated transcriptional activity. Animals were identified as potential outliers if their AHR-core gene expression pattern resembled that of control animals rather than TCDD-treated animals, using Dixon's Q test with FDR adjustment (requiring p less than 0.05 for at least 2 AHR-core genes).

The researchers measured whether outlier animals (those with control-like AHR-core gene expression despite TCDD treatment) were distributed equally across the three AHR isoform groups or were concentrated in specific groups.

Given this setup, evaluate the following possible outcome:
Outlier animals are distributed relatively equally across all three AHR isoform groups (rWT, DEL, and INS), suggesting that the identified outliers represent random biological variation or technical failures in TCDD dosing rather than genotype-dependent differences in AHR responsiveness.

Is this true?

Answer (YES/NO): NO